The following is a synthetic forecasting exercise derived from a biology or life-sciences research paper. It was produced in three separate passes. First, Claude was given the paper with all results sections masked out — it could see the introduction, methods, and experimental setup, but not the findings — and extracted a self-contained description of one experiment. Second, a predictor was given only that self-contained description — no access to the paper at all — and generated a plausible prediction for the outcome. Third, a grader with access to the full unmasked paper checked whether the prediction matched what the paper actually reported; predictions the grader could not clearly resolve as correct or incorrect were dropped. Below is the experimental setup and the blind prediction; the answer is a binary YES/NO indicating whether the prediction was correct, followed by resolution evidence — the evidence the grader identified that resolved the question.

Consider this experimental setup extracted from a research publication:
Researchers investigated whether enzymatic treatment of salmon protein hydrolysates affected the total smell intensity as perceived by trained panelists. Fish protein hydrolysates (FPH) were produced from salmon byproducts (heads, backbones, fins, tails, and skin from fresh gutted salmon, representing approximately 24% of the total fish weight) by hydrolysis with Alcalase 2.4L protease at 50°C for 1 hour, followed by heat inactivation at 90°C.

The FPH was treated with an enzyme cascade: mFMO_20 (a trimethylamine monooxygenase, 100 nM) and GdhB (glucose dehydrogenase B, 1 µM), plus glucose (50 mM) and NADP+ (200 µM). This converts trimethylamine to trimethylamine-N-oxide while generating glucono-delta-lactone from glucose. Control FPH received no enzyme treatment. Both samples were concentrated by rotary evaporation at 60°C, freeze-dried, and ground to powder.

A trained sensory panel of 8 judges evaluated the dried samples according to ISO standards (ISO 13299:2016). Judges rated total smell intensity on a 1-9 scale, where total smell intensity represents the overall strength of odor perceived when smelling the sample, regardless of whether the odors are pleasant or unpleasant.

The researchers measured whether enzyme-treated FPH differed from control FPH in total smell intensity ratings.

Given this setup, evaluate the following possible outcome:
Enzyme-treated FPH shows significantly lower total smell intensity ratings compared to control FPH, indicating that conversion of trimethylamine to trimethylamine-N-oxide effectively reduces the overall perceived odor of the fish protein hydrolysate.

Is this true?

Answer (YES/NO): YES